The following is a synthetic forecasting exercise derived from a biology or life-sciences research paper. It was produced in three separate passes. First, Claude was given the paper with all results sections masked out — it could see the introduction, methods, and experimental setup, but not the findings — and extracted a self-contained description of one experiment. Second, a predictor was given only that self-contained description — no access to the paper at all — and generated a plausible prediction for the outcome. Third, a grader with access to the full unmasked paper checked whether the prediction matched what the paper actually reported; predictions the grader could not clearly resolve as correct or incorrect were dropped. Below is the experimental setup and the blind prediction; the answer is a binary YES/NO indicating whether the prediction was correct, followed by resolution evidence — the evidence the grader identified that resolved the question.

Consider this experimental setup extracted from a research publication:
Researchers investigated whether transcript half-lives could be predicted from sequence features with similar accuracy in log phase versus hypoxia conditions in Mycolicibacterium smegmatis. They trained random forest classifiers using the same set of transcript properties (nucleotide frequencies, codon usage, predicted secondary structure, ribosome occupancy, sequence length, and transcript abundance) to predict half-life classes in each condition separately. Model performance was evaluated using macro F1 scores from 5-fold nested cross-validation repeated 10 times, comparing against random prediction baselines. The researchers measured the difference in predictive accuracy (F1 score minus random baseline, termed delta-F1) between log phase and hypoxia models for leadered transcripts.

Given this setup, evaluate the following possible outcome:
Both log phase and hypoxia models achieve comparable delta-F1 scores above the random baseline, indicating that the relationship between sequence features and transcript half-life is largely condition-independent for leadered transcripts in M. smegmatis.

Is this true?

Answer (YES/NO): NO